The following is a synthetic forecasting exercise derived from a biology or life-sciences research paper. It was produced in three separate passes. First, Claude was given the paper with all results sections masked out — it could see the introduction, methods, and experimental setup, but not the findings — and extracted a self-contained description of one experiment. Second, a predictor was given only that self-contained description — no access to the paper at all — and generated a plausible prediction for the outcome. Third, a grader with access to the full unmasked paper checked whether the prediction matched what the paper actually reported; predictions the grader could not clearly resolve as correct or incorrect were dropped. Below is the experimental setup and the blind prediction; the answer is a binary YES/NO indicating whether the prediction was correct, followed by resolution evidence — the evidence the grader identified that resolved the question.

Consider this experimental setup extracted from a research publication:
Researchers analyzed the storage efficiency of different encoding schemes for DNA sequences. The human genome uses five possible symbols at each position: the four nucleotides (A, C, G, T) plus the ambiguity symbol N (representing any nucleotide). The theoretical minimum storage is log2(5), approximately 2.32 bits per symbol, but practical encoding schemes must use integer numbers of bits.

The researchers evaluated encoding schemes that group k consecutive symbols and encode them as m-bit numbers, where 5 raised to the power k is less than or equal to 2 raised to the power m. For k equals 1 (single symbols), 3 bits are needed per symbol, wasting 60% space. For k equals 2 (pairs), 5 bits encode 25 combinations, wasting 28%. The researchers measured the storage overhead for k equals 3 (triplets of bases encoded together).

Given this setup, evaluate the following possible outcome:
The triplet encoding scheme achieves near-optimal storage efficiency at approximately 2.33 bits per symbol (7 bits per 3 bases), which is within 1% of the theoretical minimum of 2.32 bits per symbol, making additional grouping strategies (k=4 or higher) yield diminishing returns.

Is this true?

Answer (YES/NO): NO